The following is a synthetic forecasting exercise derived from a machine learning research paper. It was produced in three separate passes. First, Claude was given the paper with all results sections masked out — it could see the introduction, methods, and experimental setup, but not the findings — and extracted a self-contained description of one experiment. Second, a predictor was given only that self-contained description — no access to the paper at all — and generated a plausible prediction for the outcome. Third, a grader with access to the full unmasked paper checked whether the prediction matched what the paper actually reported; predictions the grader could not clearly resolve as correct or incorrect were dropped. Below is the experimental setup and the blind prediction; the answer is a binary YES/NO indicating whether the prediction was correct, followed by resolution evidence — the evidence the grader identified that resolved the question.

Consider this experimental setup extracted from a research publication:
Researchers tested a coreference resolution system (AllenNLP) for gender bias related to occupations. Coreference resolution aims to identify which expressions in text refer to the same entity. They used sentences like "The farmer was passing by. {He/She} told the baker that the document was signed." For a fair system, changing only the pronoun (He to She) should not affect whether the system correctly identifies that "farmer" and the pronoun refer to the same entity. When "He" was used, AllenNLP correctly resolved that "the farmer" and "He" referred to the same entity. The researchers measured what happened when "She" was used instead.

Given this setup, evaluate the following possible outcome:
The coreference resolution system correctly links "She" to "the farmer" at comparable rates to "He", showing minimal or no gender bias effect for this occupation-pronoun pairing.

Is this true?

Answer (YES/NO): NO